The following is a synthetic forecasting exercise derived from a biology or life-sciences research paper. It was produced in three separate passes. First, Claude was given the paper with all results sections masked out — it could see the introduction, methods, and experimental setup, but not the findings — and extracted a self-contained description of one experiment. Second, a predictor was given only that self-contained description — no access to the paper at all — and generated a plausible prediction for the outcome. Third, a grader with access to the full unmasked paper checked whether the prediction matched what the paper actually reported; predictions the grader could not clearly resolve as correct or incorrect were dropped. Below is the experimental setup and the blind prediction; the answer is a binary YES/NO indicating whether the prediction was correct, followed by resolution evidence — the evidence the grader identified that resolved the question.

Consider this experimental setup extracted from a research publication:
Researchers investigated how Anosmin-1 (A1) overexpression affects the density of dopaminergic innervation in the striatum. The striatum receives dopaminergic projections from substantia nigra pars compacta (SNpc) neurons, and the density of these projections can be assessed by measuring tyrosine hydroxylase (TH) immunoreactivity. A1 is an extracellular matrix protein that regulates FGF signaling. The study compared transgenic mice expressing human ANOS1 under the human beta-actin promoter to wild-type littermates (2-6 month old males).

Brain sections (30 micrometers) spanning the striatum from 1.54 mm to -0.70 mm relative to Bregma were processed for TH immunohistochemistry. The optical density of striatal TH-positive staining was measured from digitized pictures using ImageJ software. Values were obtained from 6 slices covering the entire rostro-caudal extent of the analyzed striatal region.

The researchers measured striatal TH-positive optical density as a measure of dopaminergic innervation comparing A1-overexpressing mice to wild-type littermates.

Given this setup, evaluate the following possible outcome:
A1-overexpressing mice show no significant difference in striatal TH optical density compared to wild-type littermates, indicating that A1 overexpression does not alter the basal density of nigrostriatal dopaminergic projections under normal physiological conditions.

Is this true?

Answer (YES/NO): YES